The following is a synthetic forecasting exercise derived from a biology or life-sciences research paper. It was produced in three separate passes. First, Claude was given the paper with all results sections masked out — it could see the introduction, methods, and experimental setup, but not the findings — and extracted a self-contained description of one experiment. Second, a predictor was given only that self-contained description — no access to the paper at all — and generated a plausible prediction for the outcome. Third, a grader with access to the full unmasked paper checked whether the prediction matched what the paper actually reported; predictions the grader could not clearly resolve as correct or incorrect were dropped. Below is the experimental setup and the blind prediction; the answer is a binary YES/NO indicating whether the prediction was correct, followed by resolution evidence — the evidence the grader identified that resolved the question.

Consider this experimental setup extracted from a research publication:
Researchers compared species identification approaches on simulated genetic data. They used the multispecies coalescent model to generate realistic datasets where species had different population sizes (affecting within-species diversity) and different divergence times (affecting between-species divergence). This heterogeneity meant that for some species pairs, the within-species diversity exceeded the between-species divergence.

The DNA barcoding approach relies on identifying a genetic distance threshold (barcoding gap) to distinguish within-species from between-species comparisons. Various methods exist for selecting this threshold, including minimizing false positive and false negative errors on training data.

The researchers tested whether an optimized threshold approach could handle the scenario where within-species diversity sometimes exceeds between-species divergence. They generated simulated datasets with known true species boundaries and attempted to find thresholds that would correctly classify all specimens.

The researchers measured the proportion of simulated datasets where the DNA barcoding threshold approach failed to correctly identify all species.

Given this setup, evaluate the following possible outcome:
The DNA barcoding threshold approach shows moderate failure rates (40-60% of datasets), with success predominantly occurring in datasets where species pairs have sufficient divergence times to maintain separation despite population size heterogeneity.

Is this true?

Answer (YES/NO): NO